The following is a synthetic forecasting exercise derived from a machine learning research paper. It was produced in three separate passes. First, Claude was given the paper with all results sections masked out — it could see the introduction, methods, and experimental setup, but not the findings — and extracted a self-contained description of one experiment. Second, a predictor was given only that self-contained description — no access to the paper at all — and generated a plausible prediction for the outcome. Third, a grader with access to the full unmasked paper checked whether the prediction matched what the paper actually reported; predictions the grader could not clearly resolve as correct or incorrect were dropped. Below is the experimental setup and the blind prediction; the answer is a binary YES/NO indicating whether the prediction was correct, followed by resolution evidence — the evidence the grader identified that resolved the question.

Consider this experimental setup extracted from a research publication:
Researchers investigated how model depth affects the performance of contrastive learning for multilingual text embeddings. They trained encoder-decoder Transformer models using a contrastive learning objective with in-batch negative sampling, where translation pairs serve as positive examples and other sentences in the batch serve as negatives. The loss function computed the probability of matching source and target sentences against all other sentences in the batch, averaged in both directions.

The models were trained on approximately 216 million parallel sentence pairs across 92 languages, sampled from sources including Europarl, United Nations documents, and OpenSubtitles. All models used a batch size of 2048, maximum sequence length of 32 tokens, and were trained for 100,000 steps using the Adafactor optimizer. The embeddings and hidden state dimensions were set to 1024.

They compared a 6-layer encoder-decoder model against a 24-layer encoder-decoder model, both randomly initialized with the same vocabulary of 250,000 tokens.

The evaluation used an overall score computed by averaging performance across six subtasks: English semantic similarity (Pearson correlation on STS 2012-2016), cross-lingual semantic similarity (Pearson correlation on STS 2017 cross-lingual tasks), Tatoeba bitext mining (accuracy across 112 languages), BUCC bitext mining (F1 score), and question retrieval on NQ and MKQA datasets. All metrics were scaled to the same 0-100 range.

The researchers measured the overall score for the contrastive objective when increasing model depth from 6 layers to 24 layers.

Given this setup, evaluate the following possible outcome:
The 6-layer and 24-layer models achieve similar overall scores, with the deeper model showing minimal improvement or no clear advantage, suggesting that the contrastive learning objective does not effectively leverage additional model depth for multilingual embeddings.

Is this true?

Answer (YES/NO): NO